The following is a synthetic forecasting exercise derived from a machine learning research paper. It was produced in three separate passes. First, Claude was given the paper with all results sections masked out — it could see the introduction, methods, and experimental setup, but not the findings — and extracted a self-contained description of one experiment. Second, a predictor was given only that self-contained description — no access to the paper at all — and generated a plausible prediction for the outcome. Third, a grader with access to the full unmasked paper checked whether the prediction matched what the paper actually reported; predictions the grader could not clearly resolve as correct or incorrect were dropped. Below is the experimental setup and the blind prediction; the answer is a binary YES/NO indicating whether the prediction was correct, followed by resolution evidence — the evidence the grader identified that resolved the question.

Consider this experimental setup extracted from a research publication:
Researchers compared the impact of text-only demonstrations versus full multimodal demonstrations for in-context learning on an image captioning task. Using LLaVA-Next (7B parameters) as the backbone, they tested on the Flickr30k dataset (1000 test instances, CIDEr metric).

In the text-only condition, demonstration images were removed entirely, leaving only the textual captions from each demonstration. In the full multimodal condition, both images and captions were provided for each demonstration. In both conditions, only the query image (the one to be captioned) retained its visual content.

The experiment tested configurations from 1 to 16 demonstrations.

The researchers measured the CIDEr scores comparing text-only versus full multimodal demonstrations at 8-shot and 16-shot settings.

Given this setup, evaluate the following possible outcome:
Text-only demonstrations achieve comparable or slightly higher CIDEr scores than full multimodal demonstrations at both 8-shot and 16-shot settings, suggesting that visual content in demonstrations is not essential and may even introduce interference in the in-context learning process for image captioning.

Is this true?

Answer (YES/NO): NO